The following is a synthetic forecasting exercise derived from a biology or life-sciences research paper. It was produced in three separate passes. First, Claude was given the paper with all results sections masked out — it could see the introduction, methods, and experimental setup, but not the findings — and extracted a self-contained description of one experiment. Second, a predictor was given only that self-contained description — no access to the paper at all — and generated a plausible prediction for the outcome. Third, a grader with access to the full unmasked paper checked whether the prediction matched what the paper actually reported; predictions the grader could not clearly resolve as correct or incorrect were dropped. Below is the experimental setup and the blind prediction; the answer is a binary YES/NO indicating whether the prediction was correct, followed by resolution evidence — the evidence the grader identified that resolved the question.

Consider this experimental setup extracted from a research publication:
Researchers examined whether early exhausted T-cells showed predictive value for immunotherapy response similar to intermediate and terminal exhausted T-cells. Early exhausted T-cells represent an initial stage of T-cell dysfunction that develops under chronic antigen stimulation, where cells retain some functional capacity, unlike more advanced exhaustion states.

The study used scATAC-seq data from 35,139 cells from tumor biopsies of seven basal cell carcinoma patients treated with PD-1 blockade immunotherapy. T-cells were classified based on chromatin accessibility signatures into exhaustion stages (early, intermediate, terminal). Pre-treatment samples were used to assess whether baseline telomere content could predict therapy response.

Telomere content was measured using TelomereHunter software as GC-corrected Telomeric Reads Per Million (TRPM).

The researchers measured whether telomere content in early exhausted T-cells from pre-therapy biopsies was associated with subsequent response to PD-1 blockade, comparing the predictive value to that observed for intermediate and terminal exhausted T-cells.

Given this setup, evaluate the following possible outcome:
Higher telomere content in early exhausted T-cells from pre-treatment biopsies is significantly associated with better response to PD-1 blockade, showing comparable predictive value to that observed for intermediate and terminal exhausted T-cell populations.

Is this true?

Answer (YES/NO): NO